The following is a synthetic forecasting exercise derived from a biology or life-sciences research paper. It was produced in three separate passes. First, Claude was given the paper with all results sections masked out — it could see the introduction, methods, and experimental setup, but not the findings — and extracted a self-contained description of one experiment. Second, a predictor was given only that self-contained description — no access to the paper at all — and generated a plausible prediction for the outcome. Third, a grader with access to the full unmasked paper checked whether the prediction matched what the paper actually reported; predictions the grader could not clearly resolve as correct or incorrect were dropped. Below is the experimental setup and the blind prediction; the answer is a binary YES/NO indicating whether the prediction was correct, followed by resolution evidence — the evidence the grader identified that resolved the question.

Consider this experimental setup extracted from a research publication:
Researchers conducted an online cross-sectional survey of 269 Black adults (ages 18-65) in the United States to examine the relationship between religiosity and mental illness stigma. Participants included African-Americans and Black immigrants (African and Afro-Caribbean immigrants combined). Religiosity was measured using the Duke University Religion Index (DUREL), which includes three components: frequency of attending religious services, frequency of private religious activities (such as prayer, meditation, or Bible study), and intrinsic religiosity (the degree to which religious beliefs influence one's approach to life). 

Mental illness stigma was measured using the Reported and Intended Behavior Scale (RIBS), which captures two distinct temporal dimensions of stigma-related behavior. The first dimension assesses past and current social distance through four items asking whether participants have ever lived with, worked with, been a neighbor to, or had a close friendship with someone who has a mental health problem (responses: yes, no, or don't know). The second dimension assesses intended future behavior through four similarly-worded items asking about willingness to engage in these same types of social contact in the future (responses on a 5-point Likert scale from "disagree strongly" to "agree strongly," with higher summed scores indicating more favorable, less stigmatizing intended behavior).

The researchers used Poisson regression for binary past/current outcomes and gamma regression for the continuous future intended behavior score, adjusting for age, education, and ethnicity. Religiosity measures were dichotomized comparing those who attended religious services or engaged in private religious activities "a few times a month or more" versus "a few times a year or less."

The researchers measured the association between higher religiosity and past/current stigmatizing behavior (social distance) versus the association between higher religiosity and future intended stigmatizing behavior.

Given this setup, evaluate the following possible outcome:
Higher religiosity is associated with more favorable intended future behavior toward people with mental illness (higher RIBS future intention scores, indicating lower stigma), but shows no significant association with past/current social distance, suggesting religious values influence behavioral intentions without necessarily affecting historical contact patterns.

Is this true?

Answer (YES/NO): NO